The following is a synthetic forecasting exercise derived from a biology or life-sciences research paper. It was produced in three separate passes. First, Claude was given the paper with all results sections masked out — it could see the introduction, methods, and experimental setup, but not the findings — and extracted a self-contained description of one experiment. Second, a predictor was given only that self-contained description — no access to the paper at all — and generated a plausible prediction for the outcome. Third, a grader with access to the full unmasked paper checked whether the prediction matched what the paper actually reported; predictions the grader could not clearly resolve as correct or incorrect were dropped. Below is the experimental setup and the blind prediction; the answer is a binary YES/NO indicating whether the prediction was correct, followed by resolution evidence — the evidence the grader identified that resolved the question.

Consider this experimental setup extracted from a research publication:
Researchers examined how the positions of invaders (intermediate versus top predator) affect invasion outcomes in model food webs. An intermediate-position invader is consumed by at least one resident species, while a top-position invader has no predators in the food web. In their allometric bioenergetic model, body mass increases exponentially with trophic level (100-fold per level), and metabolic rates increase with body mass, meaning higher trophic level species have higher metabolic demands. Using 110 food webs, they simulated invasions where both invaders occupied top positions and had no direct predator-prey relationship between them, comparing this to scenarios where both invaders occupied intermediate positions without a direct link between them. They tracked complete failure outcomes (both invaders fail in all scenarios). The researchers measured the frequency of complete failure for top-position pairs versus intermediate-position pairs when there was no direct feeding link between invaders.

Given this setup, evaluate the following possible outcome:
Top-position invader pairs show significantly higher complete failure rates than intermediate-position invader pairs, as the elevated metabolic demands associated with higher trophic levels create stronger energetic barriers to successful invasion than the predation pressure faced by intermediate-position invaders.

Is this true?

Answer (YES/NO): YES